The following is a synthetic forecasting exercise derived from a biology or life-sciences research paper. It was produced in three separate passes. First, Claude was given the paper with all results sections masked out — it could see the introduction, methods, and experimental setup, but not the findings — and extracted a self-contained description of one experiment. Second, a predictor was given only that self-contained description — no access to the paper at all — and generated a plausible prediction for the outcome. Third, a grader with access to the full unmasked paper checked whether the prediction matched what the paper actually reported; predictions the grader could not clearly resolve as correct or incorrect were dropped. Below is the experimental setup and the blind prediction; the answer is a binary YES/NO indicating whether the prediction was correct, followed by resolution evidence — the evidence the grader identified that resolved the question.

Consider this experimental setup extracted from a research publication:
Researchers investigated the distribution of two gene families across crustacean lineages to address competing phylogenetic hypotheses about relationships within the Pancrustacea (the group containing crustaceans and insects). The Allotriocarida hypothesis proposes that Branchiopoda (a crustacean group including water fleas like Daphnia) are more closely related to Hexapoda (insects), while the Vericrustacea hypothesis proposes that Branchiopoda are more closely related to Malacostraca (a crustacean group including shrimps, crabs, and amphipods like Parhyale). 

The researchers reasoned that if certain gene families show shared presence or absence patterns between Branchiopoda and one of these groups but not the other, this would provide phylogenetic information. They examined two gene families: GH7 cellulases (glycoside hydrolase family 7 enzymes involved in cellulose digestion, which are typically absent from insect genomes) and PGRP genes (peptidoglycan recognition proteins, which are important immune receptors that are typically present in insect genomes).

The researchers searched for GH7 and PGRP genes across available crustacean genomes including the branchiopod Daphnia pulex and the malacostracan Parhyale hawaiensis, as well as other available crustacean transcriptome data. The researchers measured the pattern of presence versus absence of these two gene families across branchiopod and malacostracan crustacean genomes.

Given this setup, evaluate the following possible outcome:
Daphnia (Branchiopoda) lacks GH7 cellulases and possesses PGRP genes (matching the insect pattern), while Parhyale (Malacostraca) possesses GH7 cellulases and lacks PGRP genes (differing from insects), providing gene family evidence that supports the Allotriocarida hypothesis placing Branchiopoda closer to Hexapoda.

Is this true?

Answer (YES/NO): NO